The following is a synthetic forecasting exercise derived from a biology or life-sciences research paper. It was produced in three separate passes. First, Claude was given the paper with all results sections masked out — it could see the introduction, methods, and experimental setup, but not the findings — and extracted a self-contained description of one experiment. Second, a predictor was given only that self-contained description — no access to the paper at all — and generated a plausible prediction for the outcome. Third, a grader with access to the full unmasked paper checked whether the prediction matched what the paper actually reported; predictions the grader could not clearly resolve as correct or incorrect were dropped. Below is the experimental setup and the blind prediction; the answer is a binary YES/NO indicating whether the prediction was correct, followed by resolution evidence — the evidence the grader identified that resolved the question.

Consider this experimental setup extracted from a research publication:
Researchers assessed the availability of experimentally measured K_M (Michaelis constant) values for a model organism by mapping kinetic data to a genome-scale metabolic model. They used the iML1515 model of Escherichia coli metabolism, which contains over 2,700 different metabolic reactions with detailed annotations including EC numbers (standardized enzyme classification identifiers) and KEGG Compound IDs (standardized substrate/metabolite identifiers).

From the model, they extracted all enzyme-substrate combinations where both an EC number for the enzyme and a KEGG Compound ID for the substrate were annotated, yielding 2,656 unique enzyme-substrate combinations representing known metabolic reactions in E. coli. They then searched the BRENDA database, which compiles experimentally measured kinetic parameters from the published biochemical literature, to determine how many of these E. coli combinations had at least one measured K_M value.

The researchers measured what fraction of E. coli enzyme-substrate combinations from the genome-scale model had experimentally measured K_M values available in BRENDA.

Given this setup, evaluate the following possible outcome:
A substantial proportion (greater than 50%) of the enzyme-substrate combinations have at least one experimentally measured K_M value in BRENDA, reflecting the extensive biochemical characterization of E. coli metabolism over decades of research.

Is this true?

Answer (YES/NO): NO